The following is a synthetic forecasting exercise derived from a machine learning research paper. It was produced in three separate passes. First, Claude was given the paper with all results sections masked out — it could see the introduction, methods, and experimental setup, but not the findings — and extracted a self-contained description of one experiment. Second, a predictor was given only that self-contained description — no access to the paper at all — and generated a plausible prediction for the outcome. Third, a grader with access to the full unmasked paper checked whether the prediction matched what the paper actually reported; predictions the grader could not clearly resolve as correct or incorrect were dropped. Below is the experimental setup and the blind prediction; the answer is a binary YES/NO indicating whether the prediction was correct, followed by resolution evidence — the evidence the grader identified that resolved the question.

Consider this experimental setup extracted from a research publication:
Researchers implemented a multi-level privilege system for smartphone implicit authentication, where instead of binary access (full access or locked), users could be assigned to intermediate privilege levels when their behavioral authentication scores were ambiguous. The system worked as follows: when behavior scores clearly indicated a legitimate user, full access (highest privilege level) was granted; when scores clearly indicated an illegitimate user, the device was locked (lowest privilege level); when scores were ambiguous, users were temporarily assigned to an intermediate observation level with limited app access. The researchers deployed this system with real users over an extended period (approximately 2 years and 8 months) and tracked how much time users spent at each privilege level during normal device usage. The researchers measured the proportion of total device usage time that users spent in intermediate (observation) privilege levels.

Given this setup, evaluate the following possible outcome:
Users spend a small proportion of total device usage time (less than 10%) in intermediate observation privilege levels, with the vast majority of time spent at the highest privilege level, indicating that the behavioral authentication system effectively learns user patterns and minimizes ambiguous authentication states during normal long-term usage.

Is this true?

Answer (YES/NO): YES